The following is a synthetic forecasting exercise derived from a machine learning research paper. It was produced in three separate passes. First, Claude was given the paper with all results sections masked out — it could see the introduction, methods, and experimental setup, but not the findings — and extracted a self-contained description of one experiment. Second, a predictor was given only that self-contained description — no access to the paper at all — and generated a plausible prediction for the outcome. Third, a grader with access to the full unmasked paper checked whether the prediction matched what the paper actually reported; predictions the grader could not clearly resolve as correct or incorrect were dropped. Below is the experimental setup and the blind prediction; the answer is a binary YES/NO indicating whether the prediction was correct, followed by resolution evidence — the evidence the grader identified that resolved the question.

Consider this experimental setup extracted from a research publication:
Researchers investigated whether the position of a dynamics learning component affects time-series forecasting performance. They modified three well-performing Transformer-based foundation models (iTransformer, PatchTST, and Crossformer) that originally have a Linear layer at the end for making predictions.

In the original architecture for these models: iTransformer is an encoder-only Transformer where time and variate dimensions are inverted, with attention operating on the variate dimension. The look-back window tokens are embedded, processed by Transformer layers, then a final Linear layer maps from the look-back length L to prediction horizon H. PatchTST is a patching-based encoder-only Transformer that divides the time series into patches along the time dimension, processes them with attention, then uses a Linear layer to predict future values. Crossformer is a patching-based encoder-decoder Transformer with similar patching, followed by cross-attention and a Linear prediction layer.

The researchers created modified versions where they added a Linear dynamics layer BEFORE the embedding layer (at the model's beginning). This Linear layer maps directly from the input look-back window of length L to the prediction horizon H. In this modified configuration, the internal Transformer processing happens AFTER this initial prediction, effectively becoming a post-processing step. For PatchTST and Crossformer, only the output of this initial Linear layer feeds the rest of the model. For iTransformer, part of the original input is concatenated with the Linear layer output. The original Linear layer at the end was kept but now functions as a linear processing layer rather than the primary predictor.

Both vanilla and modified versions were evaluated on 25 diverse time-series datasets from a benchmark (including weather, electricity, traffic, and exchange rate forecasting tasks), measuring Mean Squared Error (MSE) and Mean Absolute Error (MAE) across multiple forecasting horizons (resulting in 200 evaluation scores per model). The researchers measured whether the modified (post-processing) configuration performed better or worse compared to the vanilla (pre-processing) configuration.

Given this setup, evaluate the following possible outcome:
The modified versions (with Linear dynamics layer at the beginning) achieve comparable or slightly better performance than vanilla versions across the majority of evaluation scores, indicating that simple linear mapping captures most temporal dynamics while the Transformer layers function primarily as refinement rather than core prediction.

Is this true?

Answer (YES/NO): NO